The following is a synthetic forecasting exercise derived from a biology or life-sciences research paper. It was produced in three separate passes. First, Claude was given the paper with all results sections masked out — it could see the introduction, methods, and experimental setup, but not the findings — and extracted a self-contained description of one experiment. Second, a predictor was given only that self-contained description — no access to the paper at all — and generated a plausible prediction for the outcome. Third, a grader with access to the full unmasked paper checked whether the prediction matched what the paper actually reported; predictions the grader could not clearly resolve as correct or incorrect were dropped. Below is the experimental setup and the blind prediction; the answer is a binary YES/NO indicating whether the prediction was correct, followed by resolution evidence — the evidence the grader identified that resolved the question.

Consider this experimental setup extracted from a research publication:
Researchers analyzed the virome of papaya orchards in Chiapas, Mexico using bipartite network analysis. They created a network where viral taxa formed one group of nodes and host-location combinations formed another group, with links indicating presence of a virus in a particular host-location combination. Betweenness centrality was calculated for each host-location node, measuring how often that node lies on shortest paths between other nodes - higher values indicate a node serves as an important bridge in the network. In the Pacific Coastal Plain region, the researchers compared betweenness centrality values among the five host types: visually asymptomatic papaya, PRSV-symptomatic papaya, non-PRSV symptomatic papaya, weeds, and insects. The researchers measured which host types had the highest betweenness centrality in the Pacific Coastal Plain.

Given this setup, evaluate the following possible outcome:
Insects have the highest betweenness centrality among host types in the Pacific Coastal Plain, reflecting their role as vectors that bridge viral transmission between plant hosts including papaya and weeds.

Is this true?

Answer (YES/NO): NO